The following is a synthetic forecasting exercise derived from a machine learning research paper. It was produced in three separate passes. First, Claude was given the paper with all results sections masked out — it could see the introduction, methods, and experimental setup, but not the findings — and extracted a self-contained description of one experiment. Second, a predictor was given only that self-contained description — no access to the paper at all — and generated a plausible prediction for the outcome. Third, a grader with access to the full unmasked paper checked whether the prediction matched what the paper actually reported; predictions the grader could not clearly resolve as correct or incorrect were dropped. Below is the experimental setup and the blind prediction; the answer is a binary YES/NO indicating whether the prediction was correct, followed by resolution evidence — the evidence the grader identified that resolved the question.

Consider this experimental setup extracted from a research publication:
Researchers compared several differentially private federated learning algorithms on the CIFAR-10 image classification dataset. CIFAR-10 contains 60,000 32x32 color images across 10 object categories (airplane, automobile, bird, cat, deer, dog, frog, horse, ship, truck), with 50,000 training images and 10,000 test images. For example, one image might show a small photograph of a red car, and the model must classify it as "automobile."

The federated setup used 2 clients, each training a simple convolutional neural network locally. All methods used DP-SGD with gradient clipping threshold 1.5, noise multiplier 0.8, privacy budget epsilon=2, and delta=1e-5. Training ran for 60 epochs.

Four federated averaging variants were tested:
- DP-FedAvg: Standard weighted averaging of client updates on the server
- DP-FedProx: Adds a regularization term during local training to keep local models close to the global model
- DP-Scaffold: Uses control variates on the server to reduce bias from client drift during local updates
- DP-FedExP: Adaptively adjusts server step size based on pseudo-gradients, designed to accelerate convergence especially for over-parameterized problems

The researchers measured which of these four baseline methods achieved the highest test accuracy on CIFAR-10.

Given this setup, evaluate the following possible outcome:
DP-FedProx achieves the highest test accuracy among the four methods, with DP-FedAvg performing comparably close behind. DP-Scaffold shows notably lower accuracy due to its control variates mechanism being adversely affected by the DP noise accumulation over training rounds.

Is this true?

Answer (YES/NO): NO